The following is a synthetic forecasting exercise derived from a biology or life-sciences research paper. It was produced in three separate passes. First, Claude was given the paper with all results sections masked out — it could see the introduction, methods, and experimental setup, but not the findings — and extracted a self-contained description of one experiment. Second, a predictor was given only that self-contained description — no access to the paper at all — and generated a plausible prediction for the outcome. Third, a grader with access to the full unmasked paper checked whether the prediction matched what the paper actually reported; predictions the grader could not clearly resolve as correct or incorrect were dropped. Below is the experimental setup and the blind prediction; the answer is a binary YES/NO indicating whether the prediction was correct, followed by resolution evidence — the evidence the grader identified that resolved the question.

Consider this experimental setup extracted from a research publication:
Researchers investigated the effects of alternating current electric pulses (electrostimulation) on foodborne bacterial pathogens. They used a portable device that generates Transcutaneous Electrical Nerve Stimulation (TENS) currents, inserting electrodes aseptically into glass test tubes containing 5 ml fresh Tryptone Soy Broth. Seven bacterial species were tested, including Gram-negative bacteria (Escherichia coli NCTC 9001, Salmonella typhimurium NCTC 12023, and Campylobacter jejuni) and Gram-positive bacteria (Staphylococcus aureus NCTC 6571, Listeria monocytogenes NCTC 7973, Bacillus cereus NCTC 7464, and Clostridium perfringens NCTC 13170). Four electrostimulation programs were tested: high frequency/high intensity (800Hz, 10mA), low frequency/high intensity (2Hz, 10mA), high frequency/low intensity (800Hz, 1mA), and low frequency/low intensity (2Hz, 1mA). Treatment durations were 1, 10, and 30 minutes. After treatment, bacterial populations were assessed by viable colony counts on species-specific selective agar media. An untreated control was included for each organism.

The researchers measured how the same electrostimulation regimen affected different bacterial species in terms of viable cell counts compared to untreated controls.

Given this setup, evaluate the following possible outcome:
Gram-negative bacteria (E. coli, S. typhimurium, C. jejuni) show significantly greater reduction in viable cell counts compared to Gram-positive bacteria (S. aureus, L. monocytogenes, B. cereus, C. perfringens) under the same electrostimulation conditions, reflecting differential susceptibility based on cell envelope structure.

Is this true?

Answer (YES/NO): NO